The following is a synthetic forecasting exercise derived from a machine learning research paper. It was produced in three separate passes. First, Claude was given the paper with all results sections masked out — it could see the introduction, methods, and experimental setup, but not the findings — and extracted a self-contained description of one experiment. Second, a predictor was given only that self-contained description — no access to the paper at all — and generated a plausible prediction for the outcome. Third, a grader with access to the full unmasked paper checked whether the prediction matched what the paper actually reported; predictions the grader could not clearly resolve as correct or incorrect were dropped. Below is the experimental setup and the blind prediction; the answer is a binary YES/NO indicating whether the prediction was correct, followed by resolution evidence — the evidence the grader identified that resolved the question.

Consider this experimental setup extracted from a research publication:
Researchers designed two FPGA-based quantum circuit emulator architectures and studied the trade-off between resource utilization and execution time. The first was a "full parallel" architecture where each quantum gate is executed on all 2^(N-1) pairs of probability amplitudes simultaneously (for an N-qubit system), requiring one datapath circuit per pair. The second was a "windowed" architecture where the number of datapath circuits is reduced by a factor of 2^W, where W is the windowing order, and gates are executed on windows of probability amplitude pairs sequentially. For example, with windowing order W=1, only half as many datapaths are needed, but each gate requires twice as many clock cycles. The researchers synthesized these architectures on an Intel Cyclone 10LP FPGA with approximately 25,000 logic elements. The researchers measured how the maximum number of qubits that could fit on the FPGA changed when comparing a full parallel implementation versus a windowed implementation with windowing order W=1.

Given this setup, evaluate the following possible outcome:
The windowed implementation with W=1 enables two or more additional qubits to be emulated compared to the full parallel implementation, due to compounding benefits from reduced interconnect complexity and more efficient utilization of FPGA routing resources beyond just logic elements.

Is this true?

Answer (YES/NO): NO